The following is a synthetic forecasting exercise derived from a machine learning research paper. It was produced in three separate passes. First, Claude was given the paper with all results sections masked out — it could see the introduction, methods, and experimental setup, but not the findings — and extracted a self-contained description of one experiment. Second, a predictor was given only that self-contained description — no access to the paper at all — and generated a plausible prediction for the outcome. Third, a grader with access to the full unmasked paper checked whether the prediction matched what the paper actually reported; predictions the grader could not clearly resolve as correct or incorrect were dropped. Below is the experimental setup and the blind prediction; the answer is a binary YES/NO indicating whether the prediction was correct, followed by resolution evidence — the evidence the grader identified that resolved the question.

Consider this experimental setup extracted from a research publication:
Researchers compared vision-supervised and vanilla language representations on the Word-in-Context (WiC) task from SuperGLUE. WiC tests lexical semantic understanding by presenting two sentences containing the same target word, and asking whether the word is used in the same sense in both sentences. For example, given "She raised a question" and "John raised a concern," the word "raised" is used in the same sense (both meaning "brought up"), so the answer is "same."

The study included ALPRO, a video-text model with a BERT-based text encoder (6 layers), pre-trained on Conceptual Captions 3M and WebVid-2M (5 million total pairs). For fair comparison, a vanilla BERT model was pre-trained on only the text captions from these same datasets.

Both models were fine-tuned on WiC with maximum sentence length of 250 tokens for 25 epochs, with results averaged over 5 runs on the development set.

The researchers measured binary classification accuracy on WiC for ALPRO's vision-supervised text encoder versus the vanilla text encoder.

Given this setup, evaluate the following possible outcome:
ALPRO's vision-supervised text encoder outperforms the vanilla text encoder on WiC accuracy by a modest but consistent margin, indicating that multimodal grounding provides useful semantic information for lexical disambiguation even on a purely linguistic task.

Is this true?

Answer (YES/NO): NO